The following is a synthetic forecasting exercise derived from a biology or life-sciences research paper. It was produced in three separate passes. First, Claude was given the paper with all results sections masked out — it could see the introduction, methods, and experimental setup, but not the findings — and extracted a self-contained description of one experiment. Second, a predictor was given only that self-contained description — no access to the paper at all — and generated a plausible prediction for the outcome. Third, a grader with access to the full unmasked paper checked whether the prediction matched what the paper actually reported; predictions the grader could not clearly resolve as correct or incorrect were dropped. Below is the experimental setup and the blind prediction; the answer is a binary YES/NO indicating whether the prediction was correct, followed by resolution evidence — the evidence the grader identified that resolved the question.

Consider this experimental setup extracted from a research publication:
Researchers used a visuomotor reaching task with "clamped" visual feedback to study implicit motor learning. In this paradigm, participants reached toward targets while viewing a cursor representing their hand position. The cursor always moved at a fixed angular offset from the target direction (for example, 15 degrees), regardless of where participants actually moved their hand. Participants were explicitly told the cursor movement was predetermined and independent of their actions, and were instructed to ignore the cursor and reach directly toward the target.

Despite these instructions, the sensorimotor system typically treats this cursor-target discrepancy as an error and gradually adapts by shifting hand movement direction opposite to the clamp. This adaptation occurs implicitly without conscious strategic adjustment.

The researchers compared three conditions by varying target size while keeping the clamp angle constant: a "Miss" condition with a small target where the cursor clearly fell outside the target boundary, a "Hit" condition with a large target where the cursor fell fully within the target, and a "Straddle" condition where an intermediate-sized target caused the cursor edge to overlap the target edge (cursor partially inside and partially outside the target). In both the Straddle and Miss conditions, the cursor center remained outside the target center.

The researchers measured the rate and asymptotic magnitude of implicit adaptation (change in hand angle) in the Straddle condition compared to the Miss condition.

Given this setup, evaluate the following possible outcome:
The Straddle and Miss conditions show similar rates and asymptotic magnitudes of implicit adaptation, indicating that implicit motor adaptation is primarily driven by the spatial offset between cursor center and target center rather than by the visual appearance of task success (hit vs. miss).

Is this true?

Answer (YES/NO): YES